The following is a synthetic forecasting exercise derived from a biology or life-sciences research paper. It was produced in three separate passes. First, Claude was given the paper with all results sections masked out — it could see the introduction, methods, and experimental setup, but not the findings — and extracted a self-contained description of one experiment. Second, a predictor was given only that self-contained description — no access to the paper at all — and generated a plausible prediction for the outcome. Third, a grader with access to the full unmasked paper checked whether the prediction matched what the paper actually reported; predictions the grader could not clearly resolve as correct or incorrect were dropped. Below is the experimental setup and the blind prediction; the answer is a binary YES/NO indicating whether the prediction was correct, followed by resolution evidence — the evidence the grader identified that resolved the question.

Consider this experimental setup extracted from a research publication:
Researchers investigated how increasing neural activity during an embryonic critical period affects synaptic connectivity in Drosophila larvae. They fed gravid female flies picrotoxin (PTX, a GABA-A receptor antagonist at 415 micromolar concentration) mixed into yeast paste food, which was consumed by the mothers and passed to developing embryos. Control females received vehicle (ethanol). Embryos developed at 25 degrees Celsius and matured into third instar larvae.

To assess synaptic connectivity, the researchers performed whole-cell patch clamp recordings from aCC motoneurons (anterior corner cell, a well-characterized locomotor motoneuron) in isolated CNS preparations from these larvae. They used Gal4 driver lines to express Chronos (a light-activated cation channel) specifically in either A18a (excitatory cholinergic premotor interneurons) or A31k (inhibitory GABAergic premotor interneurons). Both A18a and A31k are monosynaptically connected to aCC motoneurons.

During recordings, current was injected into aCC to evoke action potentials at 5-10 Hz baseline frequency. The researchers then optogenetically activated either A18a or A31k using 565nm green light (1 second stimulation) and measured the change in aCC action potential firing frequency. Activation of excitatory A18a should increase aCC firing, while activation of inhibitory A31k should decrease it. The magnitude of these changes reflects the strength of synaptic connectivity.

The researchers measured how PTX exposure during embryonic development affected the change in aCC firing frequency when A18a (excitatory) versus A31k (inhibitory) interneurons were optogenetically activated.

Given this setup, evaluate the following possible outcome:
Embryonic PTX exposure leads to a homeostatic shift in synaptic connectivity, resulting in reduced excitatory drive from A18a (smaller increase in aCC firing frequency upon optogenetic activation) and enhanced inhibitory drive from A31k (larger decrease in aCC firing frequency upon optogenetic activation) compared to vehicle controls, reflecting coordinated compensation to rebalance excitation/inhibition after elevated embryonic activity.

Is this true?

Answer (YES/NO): NO